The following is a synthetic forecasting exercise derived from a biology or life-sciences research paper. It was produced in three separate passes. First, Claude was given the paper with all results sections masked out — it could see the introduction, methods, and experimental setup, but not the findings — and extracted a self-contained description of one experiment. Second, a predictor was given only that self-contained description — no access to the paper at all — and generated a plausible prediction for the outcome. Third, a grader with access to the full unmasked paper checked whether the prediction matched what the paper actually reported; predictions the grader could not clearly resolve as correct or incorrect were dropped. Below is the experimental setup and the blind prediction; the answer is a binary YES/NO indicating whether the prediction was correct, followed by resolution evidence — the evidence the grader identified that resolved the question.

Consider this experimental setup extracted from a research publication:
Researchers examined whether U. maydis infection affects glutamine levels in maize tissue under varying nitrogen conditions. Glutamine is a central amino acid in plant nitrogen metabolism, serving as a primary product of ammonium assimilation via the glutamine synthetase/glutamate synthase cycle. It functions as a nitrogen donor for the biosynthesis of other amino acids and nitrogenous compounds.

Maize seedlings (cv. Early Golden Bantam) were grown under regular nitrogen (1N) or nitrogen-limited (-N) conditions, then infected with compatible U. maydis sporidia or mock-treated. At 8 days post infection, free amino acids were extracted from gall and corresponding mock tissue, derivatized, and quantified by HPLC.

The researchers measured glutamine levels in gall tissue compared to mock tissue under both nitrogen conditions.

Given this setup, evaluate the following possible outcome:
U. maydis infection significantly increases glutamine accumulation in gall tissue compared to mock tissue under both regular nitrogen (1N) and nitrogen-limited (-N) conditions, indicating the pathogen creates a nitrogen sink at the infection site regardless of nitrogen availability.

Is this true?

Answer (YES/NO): YES